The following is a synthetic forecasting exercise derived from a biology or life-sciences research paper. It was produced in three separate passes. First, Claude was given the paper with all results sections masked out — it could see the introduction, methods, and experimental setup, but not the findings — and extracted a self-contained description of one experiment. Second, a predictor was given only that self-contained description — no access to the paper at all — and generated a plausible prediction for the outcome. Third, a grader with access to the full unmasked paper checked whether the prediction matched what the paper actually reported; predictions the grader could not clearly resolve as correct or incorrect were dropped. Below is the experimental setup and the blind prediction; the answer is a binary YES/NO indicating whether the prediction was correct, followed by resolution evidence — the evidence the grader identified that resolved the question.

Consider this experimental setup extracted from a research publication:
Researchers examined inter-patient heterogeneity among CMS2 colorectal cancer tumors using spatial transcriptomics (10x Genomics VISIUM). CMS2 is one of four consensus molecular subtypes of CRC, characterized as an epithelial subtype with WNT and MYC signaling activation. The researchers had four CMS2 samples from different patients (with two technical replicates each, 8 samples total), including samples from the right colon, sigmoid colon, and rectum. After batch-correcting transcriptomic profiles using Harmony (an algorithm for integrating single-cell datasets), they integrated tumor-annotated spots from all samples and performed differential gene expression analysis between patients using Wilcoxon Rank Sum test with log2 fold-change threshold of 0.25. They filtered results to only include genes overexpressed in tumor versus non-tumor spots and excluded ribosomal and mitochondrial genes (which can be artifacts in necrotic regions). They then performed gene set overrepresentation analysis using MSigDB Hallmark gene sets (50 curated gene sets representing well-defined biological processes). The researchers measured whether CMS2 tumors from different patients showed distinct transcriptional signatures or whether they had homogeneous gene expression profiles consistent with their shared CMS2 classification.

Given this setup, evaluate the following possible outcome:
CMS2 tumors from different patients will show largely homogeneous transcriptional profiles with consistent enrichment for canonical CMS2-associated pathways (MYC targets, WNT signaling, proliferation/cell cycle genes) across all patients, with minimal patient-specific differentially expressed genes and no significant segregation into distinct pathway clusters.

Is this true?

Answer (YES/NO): NO